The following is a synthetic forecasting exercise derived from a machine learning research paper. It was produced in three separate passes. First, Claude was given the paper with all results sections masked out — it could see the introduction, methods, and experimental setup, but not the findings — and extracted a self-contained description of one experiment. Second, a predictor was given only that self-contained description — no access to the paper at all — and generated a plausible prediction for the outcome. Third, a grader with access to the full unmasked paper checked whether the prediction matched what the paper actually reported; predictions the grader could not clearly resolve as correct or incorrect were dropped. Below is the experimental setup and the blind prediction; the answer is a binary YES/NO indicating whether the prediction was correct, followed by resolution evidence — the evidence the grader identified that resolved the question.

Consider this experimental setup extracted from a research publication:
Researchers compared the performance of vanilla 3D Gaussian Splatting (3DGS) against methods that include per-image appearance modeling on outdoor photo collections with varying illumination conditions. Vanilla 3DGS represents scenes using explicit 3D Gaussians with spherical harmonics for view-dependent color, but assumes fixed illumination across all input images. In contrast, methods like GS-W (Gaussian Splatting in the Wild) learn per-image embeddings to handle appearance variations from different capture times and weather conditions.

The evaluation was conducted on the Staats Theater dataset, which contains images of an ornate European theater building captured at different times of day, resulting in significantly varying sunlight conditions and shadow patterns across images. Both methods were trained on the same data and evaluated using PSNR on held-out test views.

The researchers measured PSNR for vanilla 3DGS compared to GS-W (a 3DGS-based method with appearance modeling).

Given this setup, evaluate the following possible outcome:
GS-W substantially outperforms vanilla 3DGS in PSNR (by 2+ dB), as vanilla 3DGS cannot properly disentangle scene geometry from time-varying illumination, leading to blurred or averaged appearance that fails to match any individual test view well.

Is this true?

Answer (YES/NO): YES